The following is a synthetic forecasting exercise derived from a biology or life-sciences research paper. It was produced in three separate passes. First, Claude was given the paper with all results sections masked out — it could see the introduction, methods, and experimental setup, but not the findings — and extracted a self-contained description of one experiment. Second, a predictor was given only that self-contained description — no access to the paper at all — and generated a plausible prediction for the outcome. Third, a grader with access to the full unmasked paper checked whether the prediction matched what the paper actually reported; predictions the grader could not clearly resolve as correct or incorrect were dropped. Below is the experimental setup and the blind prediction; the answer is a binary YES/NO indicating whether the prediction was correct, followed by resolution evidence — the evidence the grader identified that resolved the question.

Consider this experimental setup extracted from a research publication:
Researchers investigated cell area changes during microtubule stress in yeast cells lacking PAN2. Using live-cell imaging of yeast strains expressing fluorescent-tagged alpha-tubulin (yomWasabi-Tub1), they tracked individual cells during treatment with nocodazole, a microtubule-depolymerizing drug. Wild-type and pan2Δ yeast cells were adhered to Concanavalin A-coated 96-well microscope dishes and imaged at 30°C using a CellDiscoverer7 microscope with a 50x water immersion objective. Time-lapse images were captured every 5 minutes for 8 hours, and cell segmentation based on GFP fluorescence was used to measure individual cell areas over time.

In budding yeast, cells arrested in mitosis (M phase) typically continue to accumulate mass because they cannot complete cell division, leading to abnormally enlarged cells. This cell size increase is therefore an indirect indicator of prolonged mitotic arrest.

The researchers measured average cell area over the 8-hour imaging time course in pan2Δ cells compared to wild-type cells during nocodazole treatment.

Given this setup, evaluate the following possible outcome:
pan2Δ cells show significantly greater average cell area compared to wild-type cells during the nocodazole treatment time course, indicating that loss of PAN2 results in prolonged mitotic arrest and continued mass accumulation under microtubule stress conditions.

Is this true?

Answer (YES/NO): YES